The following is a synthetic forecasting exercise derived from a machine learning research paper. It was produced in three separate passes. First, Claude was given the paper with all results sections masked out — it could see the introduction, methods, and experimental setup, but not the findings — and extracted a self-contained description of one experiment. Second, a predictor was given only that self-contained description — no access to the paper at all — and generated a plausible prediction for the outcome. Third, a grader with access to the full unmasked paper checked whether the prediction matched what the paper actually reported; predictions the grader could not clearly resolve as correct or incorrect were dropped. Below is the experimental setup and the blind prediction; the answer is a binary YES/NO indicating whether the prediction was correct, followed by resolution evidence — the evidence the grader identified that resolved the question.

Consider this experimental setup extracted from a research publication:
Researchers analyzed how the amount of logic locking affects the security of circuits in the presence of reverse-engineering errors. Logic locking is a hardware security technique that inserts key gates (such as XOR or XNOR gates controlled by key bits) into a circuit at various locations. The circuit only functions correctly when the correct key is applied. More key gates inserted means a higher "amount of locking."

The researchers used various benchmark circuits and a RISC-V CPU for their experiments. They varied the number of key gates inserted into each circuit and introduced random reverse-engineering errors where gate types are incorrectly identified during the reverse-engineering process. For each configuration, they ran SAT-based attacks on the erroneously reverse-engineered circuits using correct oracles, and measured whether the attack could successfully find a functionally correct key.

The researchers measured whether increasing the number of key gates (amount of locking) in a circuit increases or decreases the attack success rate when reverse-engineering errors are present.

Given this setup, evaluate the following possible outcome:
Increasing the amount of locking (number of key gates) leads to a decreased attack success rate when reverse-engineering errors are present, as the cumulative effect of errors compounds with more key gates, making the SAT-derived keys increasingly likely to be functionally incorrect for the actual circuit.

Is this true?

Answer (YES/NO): NO